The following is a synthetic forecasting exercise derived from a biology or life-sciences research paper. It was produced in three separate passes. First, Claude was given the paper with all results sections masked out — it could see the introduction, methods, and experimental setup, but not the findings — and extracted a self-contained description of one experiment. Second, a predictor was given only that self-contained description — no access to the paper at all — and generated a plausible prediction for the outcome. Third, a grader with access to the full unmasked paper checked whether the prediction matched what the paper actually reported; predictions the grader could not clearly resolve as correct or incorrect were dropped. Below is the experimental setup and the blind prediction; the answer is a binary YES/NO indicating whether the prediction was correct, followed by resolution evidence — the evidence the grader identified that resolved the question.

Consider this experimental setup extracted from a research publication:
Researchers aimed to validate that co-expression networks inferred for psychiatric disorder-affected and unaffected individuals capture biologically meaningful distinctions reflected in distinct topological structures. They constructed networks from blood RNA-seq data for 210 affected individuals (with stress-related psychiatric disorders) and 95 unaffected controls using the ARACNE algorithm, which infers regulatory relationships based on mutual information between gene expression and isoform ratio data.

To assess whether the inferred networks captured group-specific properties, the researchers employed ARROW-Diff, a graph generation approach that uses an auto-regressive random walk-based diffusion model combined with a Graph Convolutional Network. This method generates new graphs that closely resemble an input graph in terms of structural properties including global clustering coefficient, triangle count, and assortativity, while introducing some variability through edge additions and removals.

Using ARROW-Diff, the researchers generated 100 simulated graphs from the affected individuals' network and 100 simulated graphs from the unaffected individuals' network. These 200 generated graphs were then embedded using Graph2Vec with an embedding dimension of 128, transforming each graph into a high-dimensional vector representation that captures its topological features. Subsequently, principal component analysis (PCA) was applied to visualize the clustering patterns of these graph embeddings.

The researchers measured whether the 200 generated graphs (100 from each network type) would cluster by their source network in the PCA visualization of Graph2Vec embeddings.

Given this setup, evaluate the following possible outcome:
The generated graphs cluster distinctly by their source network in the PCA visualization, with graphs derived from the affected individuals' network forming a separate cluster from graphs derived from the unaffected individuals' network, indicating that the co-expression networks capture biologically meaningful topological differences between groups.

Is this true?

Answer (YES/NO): YES